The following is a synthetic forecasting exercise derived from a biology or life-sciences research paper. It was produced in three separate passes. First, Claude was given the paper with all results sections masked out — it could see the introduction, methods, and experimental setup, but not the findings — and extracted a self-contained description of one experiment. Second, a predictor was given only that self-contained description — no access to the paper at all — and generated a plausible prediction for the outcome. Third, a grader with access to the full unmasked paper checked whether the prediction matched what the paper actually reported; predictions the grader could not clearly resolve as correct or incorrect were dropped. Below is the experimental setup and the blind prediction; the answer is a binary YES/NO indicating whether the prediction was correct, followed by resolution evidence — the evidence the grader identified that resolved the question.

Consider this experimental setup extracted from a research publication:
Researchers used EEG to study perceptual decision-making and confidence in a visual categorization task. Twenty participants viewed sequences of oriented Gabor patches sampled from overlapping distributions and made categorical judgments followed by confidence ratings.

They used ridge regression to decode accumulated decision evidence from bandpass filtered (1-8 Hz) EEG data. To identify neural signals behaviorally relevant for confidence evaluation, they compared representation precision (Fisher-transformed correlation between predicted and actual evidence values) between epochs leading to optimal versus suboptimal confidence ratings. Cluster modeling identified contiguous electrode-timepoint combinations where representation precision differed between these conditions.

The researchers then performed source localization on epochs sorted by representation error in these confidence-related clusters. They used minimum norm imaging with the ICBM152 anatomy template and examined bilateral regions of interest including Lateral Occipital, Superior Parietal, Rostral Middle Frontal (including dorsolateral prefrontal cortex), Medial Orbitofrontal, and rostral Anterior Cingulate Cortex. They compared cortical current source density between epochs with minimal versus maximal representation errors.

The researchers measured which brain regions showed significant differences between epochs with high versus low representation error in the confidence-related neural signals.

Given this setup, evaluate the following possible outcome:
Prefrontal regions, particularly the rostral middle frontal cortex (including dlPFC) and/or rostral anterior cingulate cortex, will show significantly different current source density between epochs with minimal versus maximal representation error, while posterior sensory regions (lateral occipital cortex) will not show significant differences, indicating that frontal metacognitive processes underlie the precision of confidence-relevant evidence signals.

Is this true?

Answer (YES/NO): NO